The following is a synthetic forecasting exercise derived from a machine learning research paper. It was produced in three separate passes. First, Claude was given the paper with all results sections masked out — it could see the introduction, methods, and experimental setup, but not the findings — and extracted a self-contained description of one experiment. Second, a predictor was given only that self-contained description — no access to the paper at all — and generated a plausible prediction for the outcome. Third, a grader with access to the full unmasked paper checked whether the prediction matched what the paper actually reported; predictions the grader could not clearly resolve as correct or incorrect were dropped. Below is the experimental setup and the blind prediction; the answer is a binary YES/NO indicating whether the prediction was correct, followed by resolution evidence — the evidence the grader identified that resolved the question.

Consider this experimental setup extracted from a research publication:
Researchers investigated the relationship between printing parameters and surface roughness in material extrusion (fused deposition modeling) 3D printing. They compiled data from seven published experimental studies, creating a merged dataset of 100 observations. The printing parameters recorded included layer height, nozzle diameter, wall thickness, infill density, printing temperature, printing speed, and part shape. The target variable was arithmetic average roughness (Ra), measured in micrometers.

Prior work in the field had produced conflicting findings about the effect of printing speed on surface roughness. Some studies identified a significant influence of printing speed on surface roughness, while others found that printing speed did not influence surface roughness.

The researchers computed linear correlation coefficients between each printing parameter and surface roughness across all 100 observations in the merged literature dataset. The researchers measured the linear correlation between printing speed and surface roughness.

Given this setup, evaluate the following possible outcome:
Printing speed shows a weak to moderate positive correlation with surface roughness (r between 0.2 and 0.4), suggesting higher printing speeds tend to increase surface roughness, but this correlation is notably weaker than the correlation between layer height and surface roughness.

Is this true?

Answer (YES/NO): NO